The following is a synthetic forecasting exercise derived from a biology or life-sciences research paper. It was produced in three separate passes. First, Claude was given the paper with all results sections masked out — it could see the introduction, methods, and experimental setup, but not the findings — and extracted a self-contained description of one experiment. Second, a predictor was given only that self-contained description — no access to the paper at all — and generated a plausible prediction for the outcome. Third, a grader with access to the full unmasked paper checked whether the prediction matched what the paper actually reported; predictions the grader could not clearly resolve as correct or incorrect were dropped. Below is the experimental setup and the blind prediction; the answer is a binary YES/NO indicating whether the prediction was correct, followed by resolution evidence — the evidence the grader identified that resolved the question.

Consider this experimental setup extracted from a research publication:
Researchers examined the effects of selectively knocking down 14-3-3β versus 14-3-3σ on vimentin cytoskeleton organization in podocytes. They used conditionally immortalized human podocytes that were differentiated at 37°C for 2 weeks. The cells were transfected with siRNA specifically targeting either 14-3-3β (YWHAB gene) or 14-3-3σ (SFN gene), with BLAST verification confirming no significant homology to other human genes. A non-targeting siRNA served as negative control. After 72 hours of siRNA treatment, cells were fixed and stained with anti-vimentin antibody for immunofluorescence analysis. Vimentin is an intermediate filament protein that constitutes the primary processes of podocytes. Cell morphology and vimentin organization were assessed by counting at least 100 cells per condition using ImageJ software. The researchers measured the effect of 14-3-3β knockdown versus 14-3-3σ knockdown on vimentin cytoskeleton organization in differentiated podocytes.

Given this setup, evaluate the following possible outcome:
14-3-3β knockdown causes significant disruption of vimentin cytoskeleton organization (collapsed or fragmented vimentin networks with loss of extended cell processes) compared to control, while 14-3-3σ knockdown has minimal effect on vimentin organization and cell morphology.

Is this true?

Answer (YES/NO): NO